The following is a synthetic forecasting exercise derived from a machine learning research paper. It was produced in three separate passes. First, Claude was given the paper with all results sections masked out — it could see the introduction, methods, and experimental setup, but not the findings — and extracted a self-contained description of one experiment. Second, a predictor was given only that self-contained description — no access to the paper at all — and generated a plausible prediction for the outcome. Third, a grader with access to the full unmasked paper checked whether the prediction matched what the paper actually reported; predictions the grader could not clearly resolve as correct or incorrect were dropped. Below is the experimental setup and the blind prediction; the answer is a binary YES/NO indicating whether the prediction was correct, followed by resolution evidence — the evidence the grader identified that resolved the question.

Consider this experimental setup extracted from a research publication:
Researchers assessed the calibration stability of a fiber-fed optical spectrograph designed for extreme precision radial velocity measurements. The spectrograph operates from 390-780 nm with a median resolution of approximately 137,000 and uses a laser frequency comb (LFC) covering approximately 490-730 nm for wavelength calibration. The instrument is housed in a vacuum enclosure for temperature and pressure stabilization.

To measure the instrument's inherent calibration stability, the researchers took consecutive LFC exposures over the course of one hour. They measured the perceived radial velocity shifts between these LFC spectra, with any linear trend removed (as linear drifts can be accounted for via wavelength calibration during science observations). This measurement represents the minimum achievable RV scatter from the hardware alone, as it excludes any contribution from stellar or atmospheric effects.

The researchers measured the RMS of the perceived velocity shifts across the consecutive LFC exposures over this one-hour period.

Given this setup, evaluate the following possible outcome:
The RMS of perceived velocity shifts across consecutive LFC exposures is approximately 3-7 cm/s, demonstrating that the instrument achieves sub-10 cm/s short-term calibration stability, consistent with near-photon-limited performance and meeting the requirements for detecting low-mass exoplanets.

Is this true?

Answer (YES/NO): YES